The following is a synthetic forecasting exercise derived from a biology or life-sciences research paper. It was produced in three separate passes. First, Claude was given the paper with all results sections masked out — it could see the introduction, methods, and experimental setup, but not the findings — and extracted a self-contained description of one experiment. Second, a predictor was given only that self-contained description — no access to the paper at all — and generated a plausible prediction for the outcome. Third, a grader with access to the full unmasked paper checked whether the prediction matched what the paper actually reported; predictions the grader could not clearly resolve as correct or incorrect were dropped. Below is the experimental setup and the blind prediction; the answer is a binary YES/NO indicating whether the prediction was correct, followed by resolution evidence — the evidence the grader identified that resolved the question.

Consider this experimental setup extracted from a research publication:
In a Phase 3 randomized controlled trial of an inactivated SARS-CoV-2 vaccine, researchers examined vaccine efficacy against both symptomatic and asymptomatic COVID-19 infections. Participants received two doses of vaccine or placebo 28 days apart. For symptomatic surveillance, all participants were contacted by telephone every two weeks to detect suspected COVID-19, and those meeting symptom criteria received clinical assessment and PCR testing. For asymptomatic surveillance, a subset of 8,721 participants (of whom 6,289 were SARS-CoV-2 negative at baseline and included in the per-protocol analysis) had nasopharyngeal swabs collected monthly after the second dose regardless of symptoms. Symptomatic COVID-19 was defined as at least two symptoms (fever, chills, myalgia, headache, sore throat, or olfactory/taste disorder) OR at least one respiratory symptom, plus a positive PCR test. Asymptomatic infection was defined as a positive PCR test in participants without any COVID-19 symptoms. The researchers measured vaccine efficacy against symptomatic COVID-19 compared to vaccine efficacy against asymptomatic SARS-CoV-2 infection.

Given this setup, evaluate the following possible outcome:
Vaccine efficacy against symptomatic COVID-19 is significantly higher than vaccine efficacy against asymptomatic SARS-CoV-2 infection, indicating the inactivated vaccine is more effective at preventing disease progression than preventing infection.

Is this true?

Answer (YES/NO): NO